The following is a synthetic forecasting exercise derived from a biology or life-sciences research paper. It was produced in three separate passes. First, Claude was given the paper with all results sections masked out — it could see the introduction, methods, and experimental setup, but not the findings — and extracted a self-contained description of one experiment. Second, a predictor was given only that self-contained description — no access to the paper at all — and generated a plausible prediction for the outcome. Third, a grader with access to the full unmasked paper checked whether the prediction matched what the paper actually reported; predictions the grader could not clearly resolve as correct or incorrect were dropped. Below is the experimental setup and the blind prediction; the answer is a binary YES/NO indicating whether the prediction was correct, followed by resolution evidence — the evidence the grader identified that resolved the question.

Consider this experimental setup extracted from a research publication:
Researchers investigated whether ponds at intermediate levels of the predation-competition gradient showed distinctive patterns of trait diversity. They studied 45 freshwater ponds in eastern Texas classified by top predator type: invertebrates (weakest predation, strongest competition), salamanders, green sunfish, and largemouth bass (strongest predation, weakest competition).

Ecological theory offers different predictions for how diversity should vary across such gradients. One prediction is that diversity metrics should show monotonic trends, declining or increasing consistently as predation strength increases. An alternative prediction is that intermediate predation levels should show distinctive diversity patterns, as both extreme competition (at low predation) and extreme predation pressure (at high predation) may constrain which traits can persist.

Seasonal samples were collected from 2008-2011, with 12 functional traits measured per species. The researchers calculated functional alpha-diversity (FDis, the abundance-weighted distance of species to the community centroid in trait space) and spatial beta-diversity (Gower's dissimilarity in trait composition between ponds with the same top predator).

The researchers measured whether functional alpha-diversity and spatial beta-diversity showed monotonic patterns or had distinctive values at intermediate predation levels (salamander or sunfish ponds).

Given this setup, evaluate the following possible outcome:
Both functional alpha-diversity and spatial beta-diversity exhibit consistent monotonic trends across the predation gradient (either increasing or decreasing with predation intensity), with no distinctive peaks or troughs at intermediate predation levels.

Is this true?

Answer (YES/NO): NO